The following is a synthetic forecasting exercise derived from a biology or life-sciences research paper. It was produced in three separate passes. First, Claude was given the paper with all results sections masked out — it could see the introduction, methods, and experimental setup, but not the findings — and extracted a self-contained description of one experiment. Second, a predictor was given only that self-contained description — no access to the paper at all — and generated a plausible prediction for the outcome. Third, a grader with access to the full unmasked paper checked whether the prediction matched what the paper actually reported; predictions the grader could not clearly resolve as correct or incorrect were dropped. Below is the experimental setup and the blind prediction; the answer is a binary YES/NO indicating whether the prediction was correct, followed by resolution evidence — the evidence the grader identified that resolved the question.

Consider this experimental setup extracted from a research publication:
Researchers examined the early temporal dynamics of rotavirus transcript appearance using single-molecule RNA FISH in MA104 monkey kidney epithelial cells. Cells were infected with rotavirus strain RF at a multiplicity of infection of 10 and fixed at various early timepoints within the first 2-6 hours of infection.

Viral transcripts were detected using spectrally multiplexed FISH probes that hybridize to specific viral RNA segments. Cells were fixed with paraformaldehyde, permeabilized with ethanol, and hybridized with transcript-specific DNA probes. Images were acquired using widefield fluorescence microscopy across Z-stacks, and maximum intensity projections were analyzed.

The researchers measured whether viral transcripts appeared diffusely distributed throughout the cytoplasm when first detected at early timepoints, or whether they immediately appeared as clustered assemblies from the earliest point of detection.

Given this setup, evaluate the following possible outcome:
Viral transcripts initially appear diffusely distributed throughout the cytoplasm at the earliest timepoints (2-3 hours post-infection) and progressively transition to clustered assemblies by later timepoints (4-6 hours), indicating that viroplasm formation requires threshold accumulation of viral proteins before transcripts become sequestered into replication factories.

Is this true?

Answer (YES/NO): YES